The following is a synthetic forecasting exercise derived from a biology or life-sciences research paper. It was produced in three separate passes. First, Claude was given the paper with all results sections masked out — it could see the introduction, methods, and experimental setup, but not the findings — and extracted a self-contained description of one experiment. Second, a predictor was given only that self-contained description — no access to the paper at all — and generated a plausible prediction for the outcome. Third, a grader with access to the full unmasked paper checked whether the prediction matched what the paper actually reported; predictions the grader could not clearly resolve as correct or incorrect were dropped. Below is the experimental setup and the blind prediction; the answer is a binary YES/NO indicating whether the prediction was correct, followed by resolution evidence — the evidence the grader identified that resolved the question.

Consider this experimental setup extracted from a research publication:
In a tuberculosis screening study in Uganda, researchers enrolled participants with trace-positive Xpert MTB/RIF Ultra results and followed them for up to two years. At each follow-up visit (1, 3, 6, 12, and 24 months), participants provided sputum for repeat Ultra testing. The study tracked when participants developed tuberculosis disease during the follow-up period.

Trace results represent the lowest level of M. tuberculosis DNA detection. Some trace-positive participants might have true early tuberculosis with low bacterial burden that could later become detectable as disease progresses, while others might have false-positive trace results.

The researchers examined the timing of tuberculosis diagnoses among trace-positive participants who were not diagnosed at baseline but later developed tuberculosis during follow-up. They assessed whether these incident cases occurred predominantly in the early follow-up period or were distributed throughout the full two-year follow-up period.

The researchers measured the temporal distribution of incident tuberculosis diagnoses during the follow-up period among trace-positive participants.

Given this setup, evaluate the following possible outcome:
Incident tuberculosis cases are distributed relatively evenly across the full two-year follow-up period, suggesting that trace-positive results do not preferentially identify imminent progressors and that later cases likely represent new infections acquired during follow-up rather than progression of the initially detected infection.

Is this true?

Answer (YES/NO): NO